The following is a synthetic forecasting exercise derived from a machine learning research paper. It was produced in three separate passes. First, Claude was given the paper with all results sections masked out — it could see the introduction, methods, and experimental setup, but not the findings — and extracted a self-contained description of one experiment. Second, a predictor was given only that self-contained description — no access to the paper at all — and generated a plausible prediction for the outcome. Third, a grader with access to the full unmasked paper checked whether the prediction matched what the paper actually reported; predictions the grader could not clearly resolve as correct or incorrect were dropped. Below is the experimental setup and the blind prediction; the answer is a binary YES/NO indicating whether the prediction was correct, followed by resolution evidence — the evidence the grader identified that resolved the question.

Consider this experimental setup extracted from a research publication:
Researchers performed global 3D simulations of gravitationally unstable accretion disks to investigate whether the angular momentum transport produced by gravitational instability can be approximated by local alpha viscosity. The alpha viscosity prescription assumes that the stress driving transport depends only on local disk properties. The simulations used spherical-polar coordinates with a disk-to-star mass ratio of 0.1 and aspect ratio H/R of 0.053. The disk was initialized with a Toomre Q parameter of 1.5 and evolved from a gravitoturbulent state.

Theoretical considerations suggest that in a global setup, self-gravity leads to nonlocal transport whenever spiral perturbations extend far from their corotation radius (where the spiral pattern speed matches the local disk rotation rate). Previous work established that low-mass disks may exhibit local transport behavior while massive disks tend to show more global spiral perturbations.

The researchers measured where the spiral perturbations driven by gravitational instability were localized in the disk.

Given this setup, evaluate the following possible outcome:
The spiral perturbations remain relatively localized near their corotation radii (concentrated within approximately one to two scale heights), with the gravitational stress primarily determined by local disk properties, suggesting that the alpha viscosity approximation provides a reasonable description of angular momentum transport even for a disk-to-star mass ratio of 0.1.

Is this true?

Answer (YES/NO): NO